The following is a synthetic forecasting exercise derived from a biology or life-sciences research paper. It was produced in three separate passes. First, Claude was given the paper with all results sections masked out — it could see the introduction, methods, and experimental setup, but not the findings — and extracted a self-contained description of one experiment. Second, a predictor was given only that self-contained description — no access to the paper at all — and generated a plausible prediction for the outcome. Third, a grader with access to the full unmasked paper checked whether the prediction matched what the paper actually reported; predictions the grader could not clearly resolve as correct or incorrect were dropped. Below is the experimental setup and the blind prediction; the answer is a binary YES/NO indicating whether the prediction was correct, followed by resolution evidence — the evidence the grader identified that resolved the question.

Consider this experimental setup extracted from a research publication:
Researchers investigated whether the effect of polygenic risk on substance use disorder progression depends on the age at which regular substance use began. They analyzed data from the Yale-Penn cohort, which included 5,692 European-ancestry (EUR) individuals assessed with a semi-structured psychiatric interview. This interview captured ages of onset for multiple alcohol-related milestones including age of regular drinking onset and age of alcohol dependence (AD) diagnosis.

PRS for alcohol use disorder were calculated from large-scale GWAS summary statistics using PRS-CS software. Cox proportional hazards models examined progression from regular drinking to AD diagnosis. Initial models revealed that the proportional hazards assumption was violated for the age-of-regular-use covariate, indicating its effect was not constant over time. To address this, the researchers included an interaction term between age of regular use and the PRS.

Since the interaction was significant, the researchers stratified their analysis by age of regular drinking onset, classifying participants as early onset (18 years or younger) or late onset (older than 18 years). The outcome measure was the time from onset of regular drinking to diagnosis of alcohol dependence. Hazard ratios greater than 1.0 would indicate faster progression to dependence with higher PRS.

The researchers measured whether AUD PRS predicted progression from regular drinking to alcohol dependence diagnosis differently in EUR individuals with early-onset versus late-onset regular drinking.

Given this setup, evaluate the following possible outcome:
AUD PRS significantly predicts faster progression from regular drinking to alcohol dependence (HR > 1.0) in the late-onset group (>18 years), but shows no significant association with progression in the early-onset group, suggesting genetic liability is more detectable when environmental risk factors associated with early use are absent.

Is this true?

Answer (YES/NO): NO